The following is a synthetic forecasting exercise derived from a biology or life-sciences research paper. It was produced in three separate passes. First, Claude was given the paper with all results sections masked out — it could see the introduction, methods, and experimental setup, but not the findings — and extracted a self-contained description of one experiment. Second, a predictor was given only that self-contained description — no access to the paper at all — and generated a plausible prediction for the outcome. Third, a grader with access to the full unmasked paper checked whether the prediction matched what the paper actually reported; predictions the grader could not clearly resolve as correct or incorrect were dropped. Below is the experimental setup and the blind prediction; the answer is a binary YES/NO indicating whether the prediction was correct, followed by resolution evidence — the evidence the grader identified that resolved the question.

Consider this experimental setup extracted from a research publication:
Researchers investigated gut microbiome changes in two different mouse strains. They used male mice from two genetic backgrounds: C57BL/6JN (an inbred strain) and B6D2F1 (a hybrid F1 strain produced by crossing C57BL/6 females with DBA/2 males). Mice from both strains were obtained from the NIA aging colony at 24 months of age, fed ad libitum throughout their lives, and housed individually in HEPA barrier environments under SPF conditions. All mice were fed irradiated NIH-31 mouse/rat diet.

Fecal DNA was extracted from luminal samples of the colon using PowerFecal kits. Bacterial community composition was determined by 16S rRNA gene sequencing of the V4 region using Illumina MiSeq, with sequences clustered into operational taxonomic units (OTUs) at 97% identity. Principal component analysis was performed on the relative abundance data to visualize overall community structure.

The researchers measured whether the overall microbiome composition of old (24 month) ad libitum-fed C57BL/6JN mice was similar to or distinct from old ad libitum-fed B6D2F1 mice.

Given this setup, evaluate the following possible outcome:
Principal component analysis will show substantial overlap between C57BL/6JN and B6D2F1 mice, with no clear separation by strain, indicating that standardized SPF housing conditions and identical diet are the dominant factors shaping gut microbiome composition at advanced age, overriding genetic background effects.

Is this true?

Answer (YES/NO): YES